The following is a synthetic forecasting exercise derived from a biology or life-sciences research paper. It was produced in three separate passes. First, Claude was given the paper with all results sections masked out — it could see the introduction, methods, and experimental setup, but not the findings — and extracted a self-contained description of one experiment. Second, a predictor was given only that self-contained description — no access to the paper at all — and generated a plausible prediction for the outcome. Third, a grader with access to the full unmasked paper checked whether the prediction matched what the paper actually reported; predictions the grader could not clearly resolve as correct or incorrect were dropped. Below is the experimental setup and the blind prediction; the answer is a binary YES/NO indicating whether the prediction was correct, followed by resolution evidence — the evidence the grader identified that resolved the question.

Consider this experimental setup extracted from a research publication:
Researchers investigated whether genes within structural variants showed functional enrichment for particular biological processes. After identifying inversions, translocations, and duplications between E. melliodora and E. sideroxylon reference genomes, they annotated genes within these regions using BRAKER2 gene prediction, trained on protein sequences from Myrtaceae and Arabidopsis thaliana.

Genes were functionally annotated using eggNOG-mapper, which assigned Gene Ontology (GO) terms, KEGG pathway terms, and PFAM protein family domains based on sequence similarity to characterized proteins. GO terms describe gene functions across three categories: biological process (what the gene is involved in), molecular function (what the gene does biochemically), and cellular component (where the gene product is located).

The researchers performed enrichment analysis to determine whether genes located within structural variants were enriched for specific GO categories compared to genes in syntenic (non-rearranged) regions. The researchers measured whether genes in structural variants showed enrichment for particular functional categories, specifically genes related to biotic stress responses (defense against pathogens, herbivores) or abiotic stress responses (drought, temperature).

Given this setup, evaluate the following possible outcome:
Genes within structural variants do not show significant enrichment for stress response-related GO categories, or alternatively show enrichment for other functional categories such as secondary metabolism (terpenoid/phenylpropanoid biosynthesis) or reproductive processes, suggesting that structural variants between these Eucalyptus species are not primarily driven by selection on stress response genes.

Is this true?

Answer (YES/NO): YES